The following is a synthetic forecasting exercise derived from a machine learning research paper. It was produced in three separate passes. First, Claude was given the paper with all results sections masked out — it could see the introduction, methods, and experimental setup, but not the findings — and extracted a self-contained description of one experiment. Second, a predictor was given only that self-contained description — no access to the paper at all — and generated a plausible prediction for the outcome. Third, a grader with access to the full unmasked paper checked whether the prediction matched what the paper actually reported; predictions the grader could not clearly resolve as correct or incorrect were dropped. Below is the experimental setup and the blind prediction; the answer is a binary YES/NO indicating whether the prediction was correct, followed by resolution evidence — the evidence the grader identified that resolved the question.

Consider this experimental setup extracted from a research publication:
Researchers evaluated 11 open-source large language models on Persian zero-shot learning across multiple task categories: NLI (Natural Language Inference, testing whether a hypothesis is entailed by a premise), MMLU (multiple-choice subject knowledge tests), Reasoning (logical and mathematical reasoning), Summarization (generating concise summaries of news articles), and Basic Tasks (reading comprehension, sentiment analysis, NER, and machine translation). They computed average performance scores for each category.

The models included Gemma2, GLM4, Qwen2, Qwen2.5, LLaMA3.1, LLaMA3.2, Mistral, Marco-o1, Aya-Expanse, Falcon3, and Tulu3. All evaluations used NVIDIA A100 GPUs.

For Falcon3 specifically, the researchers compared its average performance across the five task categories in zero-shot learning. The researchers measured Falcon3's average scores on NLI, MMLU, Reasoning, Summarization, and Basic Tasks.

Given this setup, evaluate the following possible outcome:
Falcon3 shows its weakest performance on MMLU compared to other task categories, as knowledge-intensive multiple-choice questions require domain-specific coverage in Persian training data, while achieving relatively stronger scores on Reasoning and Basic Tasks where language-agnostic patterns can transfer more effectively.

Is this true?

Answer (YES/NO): NO